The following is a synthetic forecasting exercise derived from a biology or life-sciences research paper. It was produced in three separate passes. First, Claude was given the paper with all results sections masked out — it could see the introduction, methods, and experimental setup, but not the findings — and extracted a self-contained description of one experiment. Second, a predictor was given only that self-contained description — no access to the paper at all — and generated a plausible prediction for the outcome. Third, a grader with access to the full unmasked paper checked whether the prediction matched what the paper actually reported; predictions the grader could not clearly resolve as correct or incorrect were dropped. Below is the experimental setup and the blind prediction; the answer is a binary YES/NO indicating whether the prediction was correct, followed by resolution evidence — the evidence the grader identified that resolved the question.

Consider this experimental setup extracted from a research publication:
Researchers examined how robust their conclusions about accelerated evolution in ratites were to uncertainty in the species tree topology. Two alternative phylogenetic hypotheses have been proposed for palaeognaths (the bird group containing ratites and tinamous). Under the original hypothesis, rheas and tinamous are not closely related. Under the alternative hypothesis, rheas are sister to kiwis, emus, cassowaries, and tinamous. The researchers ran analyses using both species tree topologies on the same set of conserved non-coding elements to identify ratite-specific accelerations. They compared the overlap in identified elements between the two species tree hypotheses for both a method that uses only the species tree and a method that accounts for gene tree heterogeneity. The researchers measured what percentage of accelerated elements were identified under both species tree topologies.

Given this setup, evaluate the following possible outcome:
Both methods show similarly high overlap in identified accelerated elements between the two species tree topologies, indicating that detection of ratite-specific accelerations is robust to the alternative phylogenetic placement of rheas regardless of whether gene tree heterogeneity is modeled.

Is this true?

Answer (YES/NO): NO